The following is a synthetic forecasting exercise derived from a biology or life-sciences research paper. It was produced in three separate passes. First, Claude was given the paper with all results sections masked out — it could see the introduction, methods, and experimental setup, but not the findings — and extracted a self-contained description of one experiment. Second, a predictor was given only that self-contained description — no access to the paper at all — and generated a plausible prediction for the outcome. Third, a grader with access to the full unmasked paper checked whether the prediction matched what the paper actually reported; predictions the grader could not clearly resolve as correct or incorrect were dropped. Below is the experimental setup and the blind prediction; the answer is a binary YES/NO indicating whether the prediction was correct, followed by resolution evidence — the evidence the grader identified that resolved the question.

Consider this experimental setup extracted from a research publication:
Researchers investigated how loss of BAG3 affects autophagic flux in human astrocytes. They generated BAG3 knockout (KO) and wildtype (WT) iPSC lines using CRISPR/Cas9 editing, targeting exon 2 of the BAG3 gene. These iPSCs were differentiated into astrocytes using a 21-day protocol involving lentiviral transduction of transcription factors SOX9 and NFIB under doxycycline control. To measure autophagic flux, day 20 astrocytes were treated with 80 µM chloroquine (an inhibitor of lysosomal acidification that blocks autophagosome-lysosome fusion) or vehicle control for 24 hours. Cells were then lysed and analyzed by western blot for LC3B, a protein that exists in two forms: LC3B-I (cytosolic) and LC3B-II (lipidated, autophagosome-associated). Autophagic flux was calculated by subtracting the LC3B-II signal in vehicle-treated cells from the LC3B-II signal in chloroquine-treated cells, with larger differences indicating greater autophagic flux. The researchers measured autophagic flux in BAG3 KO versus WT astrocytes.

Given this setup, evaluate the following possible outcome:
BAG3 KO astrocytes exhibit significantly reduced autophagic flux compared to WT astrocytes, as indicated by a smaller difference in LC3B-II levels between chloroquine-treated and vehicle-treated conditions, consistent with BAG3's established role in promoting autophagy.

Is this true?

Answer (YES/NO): YES